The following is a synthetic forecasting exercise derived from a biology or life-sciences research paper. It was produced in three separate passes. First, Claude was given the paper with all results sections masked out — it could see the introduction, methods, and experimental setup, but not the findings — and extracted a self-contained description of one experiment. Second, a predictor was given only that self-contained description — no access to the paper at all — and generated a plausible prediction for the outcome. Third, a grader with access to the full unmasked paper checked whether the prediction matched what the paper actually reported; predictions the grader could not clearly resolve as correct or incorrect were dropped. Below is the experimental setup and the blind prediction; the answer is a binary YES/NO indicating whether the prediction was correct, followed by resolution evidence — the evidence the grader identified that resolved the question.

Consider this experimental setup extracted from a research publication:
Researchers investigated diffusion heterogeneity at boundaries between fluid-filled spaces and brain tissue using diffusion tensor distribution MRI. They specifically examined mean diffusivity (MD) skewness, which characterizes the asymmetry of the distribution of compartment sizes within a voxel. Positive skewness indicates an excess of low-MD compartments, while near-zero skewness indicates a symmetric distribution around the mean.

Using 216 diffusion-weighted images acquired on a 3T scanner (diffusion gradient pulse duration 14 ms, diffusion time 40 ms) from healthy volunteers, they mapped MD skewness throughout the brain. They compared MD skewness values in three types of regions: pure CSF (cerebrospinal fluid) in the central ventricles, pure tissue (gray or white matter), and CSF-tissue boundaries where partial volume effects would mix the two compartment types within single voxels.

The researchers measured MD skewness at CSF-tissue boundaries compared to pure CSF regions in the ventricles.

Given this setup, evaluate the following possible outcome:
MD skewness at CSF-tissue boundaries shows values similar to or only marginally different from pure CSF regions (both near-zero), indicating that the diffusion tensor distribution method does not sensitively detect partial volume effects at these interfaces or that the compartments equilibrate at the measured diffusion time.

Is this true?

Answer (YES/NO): NO